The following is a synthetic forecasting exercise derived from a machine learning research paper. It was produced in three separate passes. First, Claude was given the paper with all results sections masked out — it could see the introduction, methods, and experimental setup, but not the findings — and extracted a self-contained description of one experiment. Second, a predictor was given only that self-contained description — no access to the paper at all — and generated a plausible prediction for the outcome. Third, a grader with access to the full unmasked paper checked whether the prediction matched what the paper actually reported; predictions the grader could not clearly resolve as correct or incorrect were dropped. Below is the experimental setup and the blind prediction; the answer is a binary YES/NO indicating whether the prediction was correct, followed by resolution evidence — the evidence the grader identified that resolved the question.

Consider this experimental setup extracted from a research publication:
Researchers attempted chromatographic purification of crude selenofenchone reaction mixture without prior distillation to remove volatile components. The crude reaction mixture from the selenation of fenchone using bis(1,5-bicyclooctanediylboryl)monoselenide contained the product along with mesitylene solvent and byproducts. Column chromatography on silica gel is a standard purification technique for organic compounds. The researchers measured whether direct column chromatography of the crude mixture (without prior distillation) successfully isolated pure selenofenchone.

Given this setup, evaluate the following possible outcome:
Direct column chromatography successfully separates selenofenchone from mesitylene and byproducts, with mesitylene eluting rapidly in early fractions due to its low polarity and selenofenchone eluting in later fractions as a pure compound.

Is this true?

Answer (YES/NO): NO